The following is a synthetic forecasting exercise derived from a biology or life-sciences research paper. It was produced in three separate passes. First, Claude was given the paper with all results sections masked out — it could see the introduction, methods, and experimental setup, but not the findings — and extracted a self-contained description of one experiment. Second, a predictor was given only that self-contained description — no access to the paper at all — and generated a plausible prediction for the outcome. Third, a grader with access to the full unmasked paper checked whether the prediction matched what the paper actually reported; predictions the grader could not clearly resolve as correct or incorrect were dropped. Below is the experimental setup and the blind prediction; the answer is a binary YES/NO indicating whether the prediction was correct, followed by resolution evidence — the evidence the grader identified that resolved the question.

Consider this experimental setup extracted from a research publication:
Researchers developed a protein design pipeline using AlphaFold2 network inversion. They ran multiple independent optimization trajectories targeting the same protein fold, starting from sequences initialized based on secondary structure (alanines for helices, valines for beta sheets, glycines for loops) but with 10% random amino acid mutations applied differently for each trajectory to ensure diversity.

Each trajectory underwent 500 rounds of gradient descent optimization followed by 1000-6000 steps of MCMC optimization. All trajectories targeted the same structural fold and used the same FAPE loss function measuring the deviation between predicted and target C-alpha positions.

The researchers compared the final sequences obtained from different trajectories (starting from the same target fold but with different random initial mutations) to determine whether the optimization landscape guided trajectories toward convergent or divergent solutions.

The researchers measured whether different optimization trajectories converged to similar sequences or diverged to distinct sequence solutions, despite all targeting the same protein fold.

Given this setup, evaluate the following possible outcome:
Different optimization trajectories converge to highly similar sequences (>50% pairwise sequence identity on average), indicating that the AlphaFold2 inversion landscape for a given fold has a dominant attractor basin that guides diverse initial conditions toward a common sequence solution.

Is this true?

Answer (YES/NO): NO